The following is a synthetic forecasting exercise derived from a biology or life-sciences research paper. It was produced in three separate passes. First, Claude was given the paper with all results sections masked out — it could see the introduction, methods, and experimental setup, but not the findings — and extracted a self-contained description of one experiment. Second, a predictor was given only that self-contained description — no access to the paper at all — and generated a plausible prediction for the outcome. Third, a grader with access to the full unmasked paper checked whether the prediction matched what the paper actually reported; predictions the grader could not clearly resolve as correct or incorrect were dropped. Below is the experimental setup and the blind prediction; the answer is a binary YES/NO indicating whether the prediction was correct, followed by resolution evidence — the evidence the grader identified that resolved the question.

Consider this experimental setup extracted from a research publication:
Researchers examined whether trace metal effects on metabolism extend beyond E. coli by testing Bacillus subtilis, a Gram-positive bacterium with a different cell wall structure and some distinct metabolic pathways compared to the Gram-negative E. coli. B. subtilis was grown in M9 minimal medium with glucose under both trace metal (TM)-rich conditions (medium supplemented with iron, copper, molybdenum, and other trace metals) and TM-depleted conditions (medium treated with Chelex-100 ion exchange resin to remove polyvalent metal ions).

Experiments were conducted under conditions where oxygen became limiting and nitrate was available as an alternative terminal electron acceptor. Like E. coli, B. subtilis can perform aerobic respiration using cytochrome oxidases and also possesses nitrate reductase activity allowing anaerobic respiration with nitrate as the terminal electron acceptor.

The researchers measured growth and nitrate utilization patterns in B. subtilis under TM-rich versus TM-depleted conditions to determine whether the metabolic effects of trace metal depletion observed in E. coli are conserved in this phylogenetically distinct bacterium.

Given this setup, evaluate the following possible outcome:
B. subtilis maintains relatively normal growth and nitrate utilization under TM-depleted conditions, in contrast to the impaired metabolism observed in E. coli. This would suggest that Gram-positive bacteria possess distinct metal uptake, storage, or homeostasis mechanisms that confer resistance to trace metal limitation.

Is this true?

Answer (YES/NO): NO